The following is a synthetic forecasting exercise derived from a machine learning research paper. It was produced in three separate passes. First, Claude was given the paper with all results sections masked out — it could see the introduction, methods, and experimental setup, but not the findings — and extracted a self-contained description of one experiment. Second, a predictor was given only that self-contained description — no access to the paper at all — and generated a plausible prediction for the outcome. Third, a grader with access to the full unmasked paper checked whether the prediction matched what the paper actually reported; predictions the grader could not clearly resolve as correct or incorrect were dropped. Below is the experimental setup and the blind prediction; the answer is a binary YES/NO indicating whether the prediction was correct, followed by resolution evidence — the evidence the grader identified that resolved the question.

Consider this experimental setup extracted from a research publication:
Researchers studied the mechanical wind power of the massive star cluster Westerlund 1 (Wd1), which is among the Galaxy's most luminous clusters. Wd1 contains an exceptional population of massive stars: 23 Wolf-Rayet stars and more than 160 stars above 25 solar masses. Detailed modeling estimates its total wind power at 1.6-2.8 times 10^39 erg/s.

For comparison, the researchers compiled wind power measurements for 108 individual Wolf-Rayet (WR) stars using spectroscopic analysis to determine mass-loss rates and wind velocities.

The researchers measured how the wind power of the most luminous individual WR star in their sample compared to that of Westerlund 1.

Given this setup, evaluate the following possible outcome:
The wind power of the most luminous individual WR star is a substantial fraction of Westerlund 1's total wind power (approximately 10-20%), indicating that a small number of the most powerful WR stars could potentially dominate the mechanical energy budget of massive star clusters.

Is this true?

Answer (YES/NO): NO